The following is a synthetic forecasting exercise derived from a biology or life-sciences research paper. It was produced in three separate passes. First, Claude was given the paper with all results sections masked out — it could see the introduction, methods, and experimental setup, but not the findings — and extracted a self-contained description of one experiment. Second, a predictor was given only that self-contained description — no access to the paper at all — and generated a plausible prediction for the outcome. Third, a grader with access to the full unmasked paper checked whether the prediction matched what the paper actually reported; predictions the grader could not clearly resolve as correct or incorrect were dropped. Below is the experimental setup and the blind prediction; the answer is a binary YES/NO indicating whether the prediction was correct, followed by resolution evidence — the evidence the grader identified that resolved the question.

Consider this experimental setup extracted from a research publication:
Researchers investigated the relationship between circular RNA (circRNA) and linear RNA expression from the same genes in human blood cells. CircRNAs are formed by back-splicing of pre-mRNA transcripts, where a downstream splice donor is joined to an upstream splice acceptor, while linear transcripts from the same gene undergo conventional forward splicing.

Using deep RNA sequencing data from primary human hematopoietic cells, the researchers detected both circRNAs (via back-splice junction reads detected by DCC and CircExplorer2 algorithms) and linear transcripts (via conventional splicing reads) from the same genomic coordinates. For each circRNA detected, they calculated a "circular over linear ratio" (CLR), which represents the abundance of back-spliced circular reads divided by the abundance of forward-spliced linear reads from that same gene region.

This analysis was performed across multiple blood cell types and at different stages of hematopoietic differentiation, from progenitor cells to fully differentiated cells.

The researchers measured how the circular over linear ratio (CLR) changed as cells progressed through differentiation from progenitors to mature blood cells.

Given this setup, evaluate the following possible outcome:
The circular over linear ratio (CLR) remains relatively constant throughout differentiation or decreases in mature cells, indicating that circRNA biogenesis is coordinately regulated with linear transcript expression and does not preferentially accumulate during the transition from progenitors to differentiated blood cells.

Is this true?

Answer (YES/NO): NO